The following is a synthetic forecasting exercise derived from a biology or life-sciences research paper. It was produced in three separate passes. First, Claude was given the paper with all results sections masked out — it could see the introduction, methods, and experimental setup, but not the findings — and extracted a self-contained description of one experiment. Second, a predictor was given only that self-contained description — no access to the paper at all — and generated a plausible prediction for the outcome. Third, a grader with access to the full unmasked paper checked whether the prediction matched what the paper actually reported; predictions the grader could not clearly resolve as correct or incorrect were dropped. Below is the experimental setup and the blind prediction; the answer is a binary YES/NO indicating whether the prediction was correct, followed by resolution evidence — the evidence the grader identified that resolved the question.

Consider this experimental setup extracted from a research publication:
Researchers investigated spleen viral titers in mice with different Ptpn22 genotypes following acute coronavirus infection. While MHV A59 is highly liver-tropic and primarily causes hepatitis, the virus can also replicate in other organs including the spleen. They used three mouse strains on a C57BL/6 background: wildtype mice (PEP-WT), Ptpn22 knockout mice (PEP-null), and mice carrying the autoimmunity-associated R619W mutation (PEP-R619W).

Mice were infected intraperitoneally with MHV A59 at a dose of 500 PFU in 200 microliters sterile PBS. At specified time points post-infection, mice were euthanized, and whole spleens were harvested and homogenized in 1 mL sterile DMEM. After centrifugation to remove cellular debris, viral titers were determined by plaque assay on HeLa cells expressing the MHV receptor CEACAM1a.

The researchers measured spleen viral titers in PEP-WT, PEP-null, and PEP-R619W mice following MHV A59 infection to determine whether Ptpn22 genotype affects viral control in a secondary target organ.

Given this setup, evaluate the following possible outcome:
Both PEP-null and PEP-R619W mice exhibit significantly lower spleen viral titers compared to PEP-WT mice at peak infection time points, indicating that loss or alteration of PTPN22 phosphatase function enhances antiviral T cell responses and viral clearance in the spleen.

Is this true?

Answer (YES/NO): NO